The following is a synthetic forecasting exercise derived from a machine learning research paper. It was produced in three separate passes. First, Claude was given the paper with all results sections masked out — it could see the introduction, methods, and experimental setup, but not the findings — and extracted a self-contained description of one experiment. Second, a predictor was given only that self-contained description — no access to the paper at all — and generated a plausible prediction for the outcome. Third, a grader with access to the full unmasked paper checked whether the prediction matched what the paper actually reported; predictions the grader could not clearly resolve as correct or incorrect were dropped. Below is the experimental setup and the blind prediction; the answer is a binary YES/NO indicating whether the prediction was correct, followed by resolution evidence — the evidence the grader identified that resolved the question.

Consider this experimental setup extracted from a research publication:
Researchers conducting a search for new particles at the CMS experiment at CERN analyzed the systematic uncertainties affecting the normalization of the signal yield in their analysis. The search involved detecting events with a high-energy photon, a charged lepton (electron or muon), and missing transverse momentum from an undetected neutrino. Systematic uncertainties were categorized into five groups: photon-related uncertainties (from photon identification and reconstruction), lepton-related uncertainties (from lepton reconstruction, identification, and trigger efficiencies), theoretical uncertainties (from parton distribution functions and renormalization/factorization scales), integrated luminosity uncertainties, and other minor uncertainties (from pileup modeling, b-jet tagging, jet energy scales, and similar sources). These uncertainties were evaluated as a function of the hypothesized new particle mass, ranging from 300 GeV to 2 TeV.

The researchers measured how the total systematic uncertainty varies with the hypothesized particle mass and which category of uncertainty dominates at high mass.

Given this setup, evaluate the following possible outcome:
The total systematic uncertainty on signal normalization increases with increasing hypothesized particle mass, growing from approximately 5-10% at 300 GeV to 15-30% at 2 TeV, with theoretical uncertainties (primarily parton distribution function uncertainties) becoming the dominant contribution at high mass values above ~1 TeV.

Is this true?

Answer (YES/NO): NO